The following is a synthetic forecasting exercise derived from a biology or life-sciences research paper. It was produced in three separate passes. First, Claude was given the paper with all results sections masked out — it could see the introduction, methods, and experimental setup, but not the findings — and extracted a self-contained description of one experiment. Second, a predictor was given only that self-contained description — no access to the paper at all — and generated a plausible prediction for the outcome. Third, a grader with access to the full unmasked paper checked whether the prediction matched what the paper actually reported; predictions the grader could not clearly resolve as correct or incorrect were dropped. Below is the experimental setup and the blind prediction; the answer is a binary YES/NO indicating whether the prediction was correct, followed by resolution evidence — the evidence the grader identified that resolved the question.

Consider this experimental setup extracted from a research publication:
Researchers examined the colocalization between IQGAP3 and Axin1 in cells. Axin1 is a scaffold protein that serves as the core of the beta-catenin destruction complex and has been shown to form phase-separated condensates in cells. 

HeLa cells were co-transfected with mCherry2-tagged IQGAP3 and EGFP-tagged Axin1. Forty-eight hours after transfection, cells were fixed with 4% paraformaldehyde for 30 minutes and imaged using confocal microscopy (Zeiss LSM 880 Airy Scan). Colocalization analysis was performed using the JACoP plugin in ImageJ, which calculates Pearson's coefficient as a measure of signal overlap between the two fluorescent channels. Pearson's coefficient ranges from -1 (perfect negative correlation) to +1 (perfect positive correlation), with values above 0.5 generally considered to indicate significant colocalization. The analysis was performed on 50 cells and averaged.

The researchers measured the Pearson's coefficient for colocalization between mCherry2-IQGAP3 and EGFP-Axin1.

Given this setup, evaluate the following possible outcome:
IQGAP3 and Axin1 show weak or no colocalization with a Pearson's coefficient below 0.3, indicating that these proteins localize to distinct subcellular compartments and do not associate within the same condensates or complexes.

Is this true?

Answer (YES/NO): NO